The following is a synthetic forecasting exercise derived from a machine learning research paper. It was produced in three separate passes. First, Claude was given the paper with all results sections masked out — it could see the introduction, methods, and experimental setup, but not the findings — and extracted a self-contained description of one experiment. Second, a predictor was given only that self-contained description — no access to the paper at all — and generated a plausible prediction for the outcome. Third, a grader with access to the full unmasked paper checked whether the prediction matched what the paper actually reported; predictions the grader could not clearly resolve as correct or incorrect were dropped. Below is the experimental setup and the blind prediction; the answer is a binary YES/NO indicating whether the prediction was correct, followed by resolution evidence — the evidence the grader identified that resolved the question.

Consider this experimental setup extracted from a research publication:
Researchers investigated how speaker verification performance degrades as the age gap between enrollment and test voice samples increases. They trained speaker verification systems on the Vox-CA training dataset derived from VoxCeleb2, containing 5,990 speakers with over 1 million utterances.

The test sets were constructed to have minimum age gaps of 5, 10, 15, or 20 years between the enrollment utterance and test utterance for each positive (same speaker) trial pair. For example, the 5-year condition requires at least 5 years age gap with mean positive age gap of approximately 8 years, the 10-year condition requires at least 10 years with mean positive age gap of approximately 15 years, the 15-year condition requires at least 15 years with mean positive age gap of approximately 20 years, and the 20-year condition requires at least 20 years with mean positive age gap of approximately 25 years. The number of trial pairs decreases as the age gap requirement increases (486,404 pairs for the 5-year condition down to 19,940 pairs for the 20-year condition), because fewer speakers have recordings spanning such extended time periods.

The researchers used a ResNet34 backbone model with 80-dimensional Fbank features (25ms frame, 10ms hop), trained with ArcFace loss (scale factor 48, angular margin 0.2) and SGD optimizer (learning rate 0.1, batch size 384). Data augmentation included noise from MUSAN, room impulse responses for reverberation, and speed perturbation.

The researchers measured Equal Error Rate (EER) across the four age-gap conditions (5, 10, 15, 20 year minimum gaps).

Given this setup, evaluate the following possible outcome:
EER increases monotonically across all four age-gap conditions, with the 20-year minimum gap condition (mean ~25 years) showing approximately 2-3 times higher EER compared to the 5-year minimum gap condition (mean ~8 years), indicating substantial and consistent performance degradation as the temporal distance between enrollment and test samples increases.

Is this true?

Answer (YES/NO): NO